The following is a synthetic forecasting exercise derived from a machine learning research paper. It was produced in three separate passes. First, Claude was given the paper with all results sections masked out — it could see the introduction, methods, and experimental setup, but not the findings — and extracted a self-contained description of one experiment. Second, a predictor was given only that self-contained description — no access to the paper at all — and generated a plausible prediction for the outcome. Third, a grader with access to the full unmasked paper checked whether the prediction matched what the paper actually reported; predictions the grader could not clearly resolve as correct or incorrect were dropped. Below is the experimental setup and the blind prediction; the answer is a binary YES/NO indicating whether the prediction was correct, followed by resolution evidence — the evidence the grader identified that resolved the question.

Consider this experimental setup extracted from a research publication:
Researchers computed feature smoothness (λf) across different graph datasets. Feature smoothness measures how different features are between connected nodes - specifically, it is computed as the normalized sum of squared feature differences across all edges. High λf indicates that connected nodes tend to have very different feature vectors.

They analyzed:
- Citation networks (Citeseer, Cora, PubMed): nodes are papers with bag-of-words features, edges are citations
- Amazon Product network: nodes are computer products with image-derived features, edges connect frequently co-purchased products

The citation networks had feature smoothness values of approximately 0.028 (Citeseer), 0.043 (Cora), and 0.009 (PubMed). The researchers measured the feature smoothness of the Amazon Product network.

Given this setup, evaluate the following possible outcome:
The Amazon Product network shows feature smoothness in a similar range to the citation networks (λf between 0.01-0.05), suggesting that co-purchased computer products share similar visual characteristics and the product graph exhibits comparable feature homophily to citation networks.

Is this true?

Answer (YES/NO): NO